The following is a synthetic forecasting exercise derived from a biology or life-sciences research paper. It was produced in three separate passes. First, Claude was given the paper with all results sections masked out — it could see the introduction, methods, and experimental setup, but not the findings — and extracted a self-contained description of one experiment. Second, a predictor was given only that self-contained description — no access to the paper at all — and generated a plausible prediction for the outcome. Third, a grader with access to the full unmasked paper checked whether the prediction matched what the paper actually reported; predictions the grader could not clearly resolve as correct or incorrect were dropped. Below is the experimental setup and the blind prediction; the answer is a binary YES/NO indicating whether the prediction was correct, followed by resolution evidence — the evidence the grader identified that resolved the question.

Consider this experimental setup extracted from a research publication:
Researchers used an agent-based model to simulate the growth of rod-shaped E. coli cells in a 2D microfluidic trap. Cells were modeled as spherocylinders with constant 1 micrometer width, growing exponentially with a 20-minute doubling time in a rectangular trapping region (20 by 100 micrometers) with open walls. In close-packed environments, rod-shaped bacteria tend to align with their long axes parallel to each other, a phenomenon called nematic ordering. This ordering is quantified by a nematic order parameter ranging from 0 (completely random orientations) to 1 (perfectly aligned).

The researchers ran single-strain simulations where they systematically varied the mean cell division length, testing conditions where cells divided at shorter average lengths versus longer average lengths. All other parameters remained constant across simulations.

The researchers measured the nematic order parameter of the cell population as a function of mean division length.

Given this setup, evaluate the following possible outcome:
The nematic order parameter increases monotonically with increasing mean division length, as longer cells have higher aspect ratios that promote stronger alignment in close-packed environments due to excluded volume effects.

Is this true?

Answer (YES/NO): YES